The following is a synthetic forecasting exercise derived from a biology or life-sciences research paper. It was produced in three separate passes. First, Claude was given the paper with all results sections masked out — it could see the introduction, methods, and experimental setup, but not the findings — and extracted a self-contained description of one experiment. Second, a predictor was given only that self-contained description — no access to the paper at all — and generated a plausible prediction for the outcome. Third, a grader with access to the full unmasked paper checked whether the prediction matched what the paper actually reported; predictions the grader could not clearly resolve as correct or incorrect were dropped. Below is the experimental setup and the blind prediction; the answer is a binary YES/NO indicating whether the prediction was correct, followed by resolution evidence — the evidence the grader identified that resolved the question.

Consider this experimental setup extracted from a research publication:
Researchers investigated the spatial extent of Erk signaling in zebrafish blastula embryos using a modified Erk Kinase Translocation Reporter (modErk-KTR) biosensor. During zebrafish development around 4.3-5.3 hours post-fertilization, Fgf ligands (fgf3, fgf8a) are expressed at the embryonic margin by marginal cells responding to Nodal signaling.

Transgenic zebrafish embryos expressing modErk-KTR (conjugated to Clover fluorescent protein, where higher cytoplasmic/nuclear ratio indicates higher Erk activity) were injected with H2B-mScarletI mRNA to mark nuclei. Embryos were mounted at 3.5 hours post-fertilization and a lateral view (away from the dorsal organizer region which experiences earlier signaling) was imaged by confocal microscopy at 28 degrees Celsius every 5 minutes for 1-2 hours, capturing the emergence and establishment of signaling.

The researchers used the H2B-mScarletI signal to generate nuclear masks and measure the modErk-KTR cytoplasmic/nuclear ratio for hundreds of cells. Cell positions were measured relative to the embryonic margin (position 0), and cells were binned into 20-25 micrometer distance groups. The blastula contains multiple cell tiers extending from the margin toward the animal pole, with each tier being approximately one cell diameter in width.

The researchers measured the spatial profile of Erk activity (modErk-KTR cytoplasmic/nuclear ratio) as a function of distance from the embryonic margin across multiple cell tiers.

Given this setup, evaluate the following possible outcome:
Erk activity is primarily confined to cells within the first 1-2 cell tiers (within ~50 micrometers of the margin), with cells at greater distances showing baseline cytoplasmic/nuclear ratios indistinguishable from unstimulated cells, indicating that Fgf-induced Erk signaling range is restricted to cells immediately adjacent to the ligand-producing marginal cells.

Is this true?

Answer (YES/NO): NO